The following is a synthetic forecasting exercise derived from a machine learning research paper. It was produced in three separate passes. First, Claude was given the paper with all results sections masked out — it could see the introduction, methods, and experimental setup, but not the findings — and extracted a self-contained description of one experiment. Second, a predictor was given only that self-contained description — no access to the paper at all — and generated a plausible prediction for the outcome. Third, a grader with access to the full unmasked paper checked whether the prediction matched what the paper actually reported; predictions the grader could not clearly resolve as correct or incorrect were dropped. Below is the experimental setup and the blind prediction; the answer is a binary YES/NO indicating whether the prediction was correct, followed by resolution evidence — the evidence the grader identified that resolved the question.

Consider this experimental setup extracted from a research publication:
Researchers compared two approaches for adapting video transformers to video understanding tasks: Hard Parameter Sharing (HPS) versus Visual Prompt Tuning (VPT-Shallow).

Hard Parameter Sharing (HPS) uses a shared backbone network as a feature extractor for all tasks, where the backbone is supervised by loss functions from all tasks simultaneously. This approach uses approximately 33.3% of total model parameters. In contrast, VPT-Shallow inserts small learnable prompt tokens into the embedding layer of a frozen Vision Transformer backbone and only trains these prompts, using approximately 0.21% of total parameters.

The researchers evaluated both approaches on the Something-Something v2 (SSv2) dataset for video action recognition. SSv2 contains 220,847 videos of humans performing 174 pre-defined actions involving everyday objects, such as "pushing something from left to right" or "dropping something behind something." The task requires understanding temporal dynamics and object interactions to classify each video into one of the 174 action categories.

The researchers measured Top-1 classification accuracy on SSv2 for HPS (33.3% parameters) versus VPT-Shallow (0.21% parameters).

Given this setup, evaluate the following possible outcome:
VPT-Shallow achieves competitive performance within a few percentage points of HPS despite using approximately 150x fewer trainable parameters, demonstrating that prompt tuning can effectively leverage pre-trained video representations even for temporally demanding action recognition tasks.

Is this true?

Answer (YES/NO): YES